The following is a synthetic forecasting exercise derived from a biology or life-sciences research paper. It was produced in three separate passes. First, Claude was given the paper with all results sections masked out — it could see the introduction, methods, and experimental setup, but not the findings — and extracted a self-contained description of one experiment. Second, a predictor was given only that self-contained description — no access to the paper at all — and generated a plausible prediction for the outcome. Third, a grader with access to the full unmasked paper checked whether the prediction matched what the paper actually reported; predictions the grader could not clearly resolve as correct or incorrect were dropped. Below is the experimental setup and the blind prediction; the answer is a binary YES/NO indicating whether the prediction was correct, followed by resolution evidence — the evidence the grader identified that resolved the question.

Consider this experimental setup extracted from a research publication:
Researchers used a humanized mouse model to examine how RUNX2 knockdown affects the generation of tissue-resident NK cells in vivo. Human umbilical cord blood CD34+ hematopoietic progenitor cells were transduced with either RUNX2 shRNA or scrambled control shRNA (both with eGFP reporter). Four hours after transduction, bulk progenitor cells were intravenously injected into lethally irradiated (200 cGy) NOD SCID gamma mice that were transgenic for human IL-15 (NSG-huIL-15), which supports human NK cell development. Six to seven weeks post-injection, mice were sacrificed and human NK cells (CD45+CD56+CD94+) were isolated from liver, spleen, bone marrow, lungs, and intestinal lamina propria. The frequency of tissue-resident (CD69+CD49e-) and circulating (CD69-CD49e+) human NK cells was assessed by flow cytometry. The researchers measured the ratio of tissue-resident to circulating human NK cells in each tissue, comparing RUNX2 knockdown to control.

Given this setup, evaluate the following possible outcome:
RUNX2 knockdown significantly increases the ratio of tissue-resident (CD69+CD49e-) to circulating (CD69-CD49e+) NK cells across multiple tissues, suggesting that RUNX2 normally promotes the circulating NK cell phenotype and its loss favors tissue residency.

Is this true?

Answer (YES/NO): NO